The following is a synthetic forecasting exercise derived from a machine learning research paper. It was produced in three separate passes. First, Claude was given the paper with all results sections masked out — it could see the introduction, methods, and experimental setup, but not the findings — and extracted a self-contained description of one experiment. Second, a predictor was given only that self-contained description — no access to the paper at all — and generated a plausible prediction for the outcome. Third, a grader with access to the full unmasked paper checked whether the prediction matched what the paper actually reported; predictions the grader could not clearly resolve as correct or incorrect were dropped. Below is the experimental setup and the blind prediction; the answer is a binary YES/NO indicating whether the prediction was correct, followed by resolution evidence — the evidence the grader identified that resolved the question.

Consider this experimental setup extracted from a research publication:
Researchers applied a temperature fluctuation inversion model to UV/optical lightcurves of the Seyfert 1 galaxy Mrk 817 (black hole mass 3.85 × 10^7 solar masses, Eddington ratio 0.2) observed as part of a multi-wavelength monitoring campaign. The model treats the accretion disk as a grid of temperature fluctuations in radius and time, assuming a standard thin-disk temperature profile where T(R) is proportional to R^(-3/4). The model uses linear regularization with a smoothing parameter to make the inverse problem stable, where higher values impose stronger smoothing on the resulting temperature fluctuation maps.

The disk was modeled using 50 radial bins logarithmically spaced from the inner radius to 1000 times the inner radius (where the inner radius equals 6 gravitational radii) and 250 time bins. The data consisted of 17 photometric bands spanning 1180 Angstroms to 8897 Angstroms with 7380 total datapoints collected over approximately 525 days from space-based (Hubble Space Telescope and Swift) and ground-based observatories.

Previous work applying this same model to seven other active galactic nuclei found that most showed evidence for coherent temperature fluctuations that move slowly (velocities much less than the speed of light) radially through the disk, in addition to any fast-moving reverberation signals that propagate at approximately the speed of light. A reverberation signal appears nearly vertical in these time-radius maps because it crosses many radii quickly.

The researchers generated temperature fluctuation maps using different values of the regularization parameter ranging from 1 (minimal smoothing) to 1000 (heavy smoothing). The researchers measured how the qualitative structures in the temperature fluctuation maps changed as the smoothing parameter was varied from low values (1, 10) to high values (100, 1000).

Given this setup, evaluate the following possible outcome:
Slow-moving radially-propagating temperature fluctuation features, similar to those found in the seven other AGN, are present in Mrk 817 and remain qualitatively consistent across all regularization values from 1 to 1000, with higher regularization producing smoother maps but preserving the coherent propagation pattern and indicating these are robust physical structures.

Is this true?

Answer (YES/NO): YES